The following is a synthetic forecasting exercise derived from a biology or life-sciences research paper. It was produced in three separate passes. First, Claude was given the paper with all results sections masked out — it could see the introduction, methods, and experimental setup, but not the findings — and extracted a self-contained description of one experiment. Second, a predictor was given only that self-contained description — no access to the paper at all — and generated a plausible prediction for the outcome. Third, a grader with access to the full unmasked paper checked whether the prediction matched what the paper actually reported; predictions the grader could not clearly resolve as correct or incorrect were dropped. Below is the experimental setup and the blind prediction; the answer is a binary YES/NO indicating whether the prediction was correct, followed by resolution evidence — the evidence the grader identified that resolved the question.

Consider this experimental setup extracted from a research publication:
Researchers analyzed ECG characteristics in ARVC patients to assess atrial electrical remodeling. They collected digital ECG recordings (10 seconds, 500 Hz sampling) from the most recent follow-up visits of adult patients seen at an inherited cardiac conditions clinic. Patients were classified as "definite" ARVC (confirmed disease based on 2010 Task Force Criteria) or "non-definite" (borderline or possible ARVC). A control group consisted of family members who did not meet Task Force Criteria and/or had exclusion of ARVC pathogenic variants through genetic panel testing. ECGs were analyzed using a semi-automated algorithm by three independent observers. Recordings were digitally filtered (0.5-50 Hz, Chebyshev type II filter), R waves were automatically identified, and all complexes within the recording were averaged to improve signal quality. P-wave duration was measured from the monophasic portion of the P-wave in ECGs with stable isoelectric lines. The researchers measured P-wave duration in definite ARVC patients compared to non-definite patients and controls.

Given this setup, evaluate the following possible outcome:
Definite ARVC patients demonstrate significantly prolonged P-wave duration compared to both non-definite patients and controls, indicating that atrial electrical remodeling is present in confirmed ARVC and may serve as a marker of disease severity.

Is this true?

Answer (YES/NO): NO